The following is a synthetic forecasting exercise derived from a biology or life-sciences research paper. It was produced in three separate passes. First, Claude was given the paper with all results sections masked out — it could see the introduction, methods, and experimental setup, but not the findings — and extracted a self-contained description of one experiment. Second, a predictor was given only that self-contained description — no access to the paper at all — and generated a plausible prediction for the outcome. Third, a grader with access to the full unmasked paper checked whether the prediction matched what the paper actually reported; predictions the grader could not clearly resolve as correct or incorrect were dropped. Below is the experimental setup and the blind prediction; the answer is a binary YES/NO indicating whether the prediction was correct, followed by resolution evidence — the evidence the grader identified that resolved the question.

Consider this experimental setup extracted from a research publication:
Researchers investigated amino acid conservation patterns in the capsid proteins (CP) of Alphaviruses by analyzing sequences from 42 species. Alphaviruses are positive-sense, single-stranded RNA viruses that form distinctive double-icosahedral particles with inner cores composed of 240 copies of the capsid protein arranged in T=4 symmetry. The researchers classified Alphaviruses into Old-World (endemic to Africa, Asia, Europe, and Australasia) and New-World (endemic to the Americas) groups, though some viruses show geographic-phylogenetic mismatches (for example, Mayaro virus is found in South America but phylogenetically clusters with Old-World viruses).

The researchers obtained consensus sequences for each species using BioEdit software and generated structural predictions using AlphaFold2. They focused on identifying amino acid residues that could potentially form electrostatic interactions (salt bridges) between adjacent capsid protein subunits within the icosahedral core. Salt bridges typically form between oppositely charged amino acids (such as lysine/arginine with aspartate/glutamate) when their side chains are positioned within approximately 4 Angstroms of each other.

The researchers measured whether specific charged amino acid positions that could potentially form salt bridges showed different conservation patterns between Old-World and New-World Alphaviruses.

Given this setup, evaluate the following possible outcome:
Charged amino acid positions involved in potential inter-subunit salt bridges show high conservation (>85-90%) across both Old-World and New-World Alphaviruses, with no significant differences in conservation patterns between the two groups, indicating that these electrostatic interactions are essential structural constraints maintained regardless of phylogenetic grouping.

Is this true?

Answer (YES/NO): NO